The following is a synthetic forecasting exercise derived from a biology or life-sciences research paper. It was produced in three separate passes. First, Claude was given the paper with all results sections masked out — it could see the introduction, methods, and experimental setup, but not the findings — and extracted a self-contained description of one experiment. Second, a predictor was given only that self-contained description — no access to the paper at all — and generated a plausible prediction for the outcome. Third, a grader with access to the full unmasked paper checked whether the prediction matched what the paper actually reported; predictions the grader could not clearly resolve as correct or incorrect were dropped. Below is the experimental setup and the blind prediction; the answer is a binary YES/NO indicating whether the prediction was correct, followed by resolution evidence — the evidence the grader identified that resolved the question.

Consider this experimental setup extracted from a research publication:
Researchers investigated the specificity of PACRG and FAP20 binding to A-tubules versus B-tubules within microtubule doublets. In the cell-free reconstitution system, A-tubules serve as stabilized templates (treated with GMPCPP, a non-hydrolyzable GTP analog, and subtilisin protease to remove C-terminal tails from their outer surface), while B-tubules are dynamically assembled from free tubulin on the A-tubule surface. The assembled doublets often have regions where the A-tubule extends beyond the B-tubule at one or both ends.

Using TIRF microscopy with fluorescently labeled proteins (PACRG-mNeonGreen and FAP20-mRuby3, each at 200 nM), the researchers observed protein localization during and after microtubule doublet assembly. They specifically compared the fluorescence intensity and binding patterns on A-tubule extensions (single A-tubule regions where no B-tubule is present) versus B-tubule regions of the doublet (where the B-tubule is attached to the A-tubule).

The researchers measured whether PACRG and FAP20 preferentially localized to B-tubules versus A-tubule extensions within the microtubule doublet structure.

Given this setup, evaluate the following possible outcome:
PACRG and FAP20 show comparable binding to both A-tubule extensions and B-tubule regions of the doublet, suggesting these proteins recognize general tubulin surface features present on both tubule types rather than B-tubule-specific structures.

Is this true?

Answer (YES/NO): NO